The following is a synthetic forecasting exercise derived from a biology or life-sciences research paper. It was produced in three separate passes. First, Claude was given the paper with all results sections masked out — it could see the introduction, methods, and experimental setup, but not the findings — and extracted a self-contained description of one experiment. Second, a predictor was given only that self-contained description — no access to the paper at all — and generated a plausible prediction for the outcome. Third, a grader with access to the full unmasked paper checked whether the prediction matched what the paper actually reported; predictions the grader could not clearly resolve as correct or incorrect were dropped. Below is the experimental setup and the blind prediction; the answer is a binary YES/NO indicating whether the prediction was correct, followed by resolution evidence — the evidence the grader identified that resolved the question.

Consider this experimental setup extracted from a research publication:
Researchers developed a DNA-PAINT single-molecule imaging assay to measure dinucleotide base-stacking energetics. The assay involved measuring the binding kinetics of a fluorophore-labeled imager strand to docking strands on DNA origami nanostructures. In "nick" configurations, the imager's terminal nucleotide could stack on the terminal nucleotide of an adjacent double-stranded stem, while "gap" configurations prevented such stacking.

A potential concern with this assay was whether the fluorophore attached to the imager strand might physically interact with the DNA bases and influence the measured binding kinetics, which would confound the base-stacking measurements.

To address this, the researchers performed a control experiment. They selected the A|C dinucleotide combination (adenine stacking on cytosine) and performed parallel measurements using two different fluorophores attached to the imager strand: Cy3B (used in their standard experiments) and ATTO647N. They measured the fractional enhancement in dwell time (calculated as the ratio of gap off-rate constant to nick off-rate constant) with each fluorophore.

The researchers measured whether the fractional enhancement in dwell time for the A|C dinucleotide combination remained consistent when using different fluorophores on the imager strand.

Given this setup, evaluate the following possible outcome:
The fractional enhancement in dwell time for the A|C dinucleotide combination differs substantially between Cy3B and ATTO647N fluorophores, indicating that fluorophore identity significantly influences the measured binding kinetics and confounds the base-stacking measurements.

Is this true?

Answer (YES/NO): NO